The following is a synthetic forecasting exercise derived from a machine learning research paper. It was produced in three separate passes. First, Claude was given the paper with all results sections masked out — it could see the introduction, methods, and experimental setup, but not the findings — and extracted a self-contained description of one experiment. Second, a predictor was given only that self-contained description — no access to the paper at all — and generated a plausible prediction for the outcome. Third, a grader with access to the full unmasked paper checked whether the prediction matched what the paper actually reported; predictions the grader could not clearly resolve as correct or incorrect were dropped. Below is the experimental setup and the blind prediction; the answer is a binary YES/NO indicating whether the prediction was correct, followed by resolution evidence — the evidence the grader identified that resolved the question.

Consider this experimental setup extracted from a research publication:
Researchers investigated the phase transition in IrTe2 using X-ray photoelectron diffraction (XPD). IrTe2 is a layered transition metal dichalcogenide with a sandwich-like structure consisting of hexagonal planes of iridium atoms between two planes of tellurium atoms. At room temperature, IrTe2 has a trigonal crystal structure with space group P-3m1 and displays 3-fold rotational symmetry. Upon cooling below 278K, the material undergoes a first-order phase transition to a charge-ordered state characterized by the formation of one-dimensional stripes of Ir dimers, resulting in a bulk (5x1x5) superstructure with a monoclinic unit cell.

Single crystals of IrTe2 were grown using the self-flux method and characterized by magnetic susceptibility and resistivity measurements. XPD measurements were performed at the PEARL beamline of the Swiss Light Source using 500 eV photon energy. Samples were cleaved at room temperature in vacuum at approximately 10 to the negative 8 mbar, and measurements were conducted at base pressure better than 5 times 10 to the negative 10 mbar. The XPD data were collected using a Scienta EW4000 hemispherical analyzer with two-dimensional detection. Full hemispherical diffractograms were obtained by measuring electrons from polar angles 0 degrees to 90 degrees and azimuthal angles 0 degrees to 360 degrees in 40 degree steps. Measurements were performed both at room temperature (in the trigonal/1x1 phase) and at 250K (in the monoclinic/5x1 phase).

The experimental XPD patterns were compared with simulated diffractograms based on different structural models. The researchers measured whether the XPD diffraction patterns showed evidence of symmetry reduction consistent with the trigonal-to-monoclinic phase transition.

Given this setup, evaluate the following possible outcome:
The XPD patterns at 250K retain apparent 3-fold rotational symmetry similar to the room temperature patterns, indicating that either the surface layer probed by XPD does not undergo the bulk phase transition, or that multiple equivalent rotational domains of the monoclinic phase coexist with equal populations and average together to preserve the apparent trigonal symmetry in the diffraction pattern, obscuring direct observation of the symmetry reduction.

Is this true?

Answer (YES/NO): NO